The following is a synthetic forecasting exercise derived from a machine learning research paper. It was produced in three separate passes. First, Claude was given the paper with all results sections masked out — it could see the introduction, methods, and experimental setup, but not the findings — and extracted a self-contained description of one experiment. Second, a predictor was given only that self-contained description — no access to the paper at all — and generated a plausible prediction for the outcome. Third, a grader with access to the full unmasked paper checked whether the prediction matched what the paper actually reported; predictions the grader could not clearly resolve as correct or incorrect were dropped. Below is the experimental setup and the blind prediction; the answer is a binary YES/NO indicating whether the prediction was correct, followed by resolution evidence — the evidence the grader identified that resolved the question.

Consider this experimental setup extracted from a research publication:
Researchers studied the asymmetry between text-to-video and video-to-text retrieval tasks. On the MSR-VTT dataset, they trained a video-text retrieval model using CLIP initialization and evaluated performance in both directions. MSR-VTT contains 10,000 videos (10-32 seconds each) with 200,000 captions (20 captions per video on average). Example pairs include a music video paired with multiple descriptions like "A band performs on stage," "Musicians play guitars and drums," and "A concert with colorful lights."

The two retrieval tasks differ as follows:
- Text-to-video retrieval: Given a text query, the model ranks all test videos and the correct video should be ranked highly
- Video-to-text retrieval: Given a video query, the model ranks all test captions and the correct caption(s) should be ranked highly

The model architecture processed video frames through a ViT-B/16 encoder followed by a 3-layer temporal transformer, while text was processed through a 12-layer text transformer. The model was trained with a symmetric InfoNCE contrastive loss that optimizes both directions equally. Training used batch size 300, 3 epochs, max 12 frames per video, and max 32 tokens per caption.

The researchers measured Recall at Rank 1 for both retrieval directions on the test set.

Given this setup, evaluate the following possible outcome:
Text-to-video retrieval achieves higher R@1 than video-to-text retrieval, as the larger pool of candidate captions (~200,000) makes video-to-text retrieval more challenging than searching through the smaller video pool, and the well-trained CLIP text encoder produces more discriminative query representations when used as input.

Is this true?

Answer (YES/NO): YES